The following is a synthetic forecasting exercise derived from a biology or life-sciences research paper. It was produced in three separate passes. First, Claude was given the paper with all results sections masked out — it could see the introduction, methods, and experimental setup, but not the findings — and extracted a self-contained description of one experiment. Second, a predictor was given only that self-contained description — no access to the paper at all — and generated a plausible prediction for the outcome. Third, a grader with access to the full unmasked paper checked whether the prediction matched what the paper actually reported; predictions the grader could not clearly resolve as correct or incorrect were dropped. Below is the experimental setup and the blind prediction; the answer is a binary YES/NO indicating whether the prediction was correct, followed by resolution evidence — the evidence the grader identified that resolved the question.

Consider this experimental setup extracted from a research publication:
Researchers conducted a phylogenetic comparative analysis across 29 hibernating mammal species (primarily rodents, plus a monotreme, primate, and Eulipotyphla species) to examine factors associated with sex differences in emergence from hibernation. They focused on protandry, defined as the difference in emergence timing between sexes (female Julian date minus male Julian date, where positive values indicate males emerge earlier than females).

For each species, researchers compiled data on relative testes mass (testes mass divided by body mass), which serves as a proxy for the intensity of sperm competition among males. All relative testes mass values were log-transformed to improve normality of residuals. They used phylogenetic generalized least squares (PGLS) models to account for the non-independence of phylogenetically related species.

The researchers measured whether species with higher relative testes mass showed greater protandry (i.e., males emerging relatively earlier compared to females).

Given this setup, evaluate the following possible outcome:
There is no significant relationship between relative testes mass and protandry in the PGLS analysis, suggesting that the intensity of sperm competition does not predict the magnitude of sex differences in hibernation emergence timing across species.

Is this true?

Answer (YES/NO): NO